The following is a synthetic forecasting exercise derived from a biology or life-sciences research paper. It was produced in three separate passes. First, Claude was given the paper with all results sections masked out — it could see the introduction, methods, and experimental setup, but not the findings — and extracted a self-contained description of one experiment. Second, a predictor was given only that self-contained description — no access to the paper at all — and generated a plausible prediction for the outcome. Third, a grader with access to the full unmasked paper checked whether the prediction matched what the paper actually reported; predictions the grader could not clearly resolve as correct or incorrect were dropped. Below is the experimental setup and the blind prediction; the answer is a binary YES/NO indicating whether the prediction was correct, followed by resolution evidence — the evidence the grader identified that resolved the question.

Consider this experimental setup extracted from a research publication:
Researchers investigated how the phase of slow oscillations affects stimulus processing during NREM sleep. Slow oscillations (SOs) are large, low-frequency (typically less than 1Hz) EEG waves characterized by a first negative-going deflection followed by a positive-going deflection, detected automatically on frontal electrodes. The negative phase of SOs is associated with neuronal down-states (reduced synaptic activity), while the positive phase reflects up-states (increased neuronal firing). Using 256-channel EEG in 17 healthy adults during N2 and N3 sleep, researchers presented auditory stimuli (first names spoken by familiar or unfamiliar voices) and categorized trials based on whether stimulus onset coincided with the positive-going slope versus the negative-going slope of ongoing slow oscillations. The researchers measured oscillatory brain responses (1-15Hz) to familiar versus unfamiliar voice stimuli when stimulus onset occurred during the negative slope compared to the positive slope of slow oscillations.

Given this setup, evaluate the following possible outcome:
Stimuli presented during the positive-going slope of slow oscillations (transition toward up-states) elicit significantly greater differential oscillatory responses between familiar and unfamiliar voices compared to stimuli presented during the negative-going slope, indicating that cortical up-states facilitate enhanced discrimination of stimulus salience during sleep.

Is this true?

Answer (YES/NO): NO